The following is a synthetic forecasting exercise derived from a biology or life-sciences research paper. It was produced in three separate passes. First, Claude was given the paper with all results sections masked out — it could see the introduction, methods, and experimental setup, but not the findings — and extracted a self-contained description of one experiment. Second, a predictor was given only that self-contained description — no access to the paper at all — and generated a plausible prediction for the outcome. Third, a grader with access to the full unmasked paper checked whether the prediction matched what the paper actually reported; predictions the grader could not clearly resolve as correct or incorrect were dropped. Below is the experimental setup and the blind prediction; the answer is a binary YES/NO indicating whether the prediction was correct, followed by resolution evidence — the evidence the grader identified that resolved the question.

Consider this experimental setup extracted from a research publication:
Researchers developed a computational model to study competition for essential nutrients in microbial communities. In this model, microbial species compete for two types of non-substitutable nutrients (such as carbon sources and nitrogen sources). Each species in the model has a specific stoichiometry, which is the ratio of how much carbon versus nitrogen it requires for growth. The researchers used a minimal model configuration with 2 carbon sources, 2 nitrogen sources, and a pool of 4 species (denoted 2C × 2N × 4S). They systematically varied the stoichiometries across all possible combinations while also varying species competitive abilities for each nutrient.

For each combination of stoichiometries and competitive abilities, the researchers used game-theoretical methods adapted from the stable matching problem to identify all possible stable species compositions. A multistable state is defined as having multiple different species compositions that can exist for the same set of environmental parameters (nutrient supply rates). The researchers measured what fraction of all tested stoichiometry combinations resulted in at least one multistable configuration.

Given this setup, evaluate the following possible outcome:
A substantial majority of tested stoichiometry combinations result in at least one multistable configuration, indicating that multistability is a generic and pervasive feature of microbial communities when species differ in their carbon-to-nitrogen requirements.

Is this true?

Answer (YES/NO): NO